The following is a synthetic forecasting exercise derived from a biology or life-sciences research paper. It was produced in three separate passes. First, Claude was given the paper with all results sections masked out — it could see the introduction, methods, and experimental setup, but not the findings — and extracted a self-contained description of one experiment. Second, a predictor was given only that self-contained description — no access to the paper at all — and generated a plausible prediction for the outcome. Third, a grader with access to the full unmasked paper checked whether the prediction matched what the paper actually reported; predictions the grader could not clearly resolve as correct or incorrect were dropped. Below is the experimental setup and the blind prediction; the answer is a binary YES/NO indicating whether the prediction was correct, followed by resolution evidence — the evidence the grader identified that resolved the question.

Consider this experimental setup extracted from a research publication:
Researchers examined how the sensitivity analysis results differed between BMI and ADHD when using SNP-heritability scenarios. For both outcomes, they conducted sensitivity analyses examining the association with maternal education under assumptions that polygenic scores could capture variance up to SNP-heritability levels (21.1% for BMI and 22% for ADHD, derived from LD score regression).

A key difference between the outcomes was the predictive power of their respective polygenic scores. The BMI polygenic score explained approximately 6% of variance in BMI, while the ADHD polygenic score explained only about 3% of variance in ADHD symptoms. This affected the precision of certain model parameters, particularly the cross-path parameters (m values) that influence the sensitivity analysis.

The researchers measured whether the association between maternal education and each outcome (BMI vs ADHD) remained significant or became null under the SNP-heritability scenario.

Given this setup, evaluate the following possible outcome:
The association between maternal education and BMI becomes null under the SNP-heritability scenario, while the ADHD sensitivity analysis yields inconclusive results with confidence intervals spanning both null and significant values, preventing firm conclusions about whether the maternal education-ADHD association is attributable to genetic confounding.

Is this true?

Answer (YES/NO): NO